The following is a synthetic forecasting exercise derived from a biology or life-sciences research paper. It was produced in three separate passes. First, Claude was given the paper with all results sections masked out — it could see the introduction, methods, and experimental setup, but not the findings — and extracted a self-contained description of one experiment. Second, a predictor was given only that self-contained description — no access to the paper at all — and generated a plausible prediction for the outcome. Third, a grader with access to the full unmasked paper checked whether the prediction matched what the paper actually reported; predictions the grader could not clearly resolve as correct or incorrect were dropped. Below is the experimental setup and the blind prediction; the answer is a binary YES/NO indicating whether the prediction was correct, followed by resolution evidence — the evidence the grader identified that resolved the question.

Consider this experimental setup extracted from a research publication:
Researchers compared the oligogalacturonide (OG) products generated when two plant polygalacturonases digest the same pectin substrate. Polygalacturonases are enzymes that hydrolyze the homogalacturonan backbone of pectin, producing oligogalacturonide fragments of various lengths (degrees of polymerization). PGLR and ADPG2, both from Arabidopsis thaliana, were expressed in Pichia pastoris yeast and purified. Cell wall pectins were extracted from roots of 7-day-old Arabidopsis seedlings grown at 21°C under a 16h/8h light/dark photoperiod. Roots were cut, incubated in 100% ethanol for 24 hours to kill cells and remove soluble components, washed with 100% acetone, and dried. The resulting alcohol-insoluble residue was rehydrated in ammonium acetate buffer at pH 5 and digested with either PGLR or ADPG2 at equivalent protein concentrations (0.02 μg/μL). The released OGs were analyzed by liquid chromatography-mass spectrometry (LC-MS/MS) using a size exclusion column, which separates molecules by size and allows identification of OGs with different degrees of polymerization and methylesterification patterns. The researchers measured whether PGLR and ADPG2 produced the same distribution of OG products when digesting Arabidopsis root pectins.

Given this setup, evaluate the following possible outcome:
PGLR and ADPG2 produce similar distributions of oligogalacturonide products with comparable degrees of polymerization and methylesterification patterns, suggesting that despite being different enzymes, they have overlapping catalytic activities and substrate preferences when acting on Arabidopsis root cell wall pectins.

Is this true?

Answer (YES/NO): NO